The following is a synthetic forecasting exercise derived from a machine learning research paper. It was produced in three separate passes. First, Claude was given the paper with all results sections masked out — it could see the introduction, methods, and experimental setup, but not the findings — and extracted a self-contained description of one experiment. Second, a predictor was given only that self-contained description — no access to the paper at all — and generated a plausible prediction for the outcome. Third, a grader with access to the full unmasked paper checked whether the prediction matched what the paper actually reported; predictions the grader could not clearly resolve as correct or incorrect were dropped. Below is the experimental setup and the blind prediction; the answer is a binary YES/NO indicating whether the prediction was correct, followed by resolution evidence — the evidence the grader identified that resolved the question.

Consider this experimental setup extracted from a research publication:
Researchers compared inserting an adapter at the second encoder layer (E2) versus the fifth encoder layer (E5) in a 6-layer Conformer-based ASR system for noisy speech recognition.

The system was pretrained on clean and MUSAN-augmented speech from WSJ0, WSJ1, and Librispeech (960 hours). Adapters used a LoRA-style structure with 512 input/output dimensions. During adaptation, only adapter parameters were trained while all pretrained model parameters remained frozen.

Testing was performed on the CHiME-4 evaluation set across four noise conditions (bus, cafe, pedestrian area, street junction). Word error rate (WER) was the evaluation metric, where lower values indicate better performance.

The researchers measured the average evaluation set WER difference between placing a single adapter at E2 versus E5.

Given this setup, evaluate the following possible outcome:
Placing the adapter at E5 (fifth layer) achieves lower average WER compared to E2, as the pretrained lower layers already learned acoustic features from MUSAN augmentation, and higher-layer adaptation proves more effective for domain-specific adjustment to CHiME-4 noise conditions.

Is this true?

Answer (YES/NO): NO